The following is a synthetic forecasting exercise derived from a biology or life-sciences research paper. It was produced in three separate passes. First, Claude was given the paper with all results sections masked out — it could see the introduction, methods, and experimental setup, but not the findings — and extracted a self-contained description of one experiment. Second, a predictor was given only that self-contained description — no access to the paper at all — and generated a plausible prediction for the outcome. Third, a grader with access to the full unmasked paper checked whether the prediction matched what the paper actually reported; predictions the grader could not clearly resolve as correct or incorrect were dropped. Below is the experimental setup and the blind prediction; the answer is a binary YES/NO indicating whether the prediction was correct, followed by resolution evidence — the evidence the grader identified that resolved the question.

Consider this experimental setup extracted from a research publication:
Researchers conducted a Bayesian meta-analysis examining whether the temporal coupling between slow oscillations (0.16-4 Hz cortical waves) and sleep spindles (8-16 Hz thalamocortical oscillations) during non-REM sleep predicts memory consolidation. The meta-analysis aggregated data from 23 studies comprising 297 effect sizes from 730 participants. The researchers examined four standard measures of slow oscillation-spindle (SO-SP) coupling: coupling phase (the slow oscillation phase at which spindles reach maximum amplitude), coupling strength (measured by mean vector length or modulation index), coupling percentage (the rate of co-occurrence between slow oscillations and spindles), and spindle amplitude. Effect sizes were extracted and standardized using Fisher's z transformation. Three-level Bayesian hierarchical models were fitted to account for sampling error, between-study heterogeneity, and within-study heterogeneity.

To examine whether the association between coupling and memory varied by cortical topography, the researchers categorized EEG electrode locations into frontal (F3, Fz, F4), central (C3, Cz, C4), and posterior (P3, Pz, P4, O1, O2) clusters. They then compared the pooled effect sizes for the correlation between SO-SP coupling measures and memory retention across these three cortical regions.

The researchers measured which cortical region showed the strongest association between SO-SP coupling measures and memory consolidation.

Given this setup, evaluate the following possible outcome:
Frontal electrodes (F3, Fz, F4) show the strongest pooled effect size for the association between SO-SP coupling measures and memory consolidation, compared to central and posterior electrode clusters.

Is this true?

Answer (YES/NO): YES